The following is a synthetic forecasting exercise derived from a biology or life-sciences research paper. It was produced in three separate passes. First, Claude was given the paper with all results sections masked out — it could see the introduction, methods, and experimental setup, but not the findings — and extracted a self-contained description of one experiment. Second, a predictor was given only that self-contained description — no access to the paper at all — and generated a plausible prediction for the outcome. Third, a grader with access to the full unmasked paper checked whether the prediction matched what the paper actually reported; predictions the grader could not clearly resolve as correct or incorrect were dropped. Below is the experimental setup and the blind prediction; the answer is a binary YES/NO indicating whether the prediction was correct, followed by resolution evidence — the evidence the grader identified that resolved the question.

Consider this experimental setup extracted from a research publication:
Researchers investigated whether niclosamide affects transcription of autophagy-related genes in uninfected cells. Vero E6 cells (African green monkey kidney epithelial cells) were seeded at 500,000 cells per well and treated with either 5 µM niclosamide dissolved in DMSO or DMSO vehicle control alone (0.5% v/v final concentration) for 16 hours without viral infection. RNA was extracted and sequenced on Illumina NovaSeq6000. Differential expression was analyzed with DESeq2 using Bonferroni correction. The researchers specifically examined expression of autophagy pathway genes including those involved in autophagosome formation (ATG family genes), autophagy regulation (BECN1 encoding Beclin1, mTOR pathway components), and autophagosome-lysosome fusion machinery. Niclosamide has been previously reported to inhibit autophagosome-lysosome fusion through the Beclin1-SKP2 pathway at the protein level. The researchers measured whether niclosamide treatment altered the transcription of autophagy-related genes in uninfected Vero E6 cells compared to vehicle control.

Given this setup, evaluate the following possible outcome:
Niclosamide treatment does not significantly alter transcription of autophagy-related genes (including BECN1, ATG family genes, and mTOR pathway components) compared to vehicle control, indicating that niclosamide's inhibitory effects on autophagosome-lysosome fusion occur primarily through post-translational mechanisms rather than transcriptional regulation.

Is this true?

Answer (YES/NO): NO